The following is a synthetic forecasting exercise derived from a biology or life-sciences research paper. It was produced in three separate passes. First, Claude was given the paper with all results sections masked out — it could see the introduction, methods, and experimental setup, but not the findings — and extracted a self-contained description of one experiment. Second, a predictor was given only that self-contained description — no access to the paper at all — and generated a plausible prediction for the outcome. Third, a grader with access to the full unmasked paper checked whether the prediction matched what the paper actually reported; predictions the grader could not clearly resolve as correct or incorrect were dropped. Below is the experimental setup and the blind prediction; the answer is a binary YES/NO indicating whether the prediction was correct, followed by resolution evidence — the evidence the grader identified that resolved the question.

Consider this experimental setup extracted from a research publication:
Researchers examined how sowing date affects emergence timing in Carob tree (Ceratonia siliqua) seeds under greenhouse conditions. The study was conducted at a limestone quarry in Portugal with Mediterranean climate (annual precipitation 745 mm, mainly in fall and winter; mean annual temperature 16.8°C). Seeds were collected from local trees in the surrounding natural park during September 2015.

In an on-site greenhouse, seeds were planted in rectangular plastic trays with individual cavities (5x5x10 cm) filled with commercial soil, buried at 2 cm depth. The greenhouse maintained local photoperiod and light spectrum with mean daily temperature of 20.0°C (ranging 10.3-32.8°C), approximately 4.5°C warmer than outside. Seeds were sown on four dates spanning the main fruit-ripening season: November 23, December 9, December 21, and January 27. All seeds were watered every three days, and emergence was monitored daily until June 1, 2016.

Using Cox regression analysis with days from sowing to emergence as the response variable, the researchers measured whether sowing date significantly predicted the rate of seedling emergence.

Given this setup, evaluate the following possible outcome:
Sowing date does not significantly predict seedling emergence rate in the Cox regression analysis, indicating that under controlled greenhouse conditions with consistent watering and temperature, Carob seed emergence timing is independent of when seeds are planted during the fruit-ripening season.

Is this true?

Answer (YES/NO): NO